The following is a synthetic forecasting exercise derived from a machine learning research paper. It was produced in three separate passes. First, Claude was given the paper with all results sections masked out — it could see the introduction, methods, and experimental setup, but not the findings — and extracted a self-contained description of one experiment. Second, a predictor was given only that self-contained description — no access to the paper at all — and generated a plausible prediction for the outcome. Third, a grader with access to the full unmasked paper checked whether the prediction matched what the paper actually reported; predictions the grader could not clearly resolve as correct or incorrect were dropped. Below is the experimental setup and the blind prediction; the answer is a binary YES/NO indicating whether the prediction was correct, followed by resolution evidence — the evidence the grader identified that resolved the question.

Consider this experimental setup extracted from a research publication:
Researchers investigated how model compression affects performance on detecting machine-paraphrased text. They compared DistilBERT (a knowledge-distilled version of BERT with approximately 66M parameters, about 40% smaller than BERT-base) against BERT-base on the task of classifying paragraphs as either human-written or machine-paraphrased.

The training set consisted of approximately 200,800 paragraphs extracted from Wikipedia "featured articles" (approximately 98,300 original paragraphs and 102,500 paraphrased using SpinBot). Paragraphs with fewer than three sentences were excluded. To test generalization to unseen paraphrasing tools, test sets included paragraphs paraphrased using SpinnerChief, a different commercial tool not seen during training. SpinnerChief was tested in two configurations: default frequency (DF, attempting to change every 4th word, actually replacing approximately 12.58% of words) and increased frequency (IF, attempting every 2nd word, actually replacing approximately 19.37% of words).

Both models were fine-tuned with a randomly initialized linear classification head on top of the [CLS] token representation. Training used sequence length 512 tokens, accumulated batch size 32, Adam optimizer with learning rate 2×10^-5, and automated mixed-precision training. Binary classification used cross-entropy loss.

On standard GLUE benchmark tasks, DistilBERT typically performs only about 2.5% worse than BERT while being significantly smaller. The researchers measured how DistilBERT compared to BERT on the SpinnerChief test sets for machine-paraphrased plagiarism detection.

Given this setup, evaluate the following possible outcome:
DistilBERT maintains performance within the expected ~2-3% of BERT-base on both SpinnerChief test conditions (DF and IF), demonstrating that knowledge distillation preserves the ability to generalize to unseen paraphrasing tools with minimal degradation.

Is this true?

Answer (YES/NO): NO